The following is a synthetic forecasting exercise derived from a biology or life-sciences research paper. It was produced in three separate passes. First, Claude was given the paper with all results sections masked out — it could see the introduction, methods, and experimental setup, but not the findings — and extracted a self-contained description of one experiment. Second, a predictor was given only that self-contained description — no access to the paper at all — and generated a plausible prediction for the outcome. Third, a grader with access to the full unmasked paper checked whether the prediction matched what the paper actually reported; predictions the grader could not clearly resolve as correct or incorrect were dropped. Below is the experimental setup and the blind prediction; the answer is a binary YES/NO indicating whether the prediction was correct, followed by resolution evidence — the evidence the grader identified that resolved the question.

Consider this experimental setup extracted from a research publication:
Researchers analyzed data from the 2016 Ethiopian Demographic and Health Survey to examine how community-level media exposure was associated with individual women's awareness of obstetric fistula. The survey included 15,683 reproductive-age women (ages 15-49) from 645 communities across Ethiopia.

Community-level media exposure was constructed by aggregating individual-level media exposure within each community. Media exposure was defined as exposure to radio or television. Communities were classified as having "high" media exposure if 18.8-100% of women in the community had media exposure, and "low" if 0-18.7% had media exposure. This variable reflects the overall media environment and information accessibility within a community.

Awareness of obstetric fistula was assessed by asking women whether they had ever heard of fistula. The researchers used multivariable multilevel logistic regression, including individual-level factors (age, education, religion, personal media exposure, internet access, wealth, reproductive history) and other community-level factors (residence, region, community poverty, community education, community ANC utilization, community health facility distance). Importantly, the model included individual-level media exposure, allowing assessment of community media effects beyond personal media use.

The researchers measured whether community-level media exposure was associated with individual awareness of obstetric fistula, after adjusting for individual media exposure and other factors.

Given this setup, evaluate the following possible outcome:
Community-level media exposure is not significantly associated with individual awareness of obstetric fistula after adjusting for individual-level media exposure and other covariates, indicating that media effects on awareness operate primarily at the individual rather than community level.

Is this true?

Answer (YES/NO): NO